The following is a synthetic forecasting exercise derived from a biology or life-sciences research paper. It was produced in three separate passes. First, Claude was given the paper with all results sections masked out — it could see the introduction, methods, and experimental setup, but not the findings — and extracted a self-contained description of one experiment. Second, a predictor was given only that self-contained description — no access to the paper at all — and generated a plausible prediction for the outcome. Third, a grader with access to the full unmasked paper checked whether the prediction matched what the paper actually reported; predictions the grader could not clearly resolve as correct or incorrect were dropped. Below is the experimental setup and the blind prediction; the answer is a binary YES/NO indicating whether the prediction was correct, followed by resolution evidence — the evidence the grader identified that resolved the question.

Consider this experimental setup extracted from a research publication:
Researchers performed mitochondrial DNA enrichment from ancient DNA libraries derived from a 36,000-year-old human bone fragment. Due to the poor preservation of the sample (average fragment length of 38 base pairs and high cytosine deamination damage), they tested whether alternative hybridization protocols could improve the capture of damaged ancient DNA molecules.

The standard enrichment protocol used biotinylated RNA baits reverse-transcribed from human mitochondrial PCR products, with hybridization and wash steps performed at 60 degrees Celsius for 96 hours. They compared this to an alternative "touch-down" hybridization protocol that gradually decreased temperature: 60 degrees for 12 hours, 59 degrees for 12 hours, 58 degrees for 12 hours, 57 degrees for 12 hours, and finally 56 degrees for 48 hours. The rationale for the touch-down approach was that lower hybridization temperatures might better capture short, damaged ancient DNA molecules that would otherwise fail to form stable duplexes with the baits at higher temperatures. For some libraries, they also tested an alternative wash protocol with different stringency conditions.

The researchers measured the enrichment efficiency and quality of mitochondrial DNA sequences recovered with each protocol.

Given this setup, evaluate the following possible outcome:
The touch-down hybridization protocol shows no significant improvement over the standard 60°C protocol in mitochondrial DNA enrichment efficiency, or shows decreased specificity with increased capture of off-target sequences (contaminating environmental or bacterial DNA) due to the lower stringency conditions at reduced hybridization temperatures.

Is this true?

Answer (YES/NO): YES